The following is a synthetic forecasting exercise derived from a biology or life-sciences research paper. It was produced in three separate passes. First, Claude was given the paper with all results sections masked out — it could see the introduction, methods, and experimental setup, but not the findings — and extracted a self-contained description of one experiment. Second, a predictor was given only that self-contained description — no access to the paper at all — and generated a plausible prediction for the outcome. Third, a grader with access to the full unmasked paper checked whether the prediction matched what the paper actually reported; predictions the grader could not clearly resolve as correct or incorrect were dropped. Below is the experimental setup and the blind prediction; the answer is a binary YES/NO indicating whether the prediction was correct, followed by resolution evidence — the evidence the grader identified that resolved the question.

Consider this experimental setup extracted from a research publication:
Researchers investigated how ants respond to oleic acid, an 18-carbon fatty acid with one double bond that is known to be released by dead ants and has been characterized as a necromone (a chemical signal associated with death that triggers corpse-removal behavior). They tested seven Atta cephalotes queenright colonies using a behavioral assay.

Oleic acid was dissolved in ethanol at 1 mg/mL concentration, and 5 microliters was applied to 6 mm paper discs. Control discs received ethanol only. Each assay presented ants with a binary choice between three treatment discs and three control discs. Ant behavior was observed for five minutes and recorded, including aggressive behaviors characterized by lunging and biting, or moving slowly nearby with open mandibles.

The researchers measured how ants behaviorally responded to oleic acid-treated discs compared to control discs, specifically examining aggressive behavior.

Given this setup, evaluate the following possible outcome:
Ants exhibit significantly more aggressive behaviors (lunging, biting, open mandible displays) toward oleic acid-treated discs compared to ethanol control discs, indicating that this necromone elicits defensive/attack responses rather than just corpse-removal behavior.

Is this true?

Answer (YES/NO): NO